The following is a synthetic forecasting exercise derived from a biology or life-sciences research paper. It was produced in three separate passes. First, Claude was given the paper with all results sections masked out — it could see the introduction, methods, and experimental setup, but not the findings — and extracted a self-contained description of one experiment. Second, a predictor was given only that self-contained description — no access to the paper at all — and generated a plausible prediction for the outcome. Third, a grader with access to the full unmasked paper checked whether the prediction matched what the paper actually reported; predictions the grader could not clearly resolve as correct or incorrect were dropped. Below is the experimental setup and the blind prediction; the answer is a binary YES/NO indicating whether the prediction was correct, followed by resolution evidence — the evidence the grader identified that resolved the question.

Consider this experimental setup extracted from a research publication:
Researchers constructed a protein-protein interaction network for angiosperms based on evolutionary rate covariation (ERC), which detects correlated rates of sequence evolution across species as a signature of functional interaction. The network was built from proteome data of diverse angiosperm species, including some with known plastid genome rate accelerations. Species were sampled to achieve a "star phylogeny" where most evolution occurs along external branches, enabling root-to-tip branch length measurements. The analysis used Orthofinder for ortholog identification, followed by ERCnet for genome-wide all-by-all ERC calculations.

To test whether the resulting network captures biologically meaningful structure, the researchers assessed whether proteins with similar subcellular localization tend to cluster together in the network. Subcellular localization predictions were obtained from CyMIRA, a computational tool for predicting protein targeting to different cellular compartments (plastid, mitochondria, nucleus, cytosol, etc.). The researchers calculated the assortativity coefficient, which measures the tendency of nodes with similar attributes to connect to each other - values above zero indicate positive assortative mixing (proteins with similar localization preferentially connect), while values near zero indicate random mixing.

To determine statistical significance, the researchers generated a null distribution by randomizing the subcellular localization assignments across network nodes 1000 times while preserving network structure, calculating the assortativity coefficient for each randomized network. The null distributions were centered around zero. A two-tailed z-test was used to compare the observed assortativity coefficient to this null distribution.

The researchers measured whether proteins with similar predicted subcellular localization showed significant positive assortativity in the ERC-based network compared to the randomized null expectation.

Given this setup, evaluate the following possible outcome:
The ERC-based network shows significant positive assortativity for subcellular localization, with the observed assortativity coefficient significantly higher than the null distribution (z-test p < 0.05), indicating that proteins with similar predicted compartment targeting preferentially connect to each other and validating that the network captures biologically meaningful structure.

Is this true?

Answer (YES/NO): YES